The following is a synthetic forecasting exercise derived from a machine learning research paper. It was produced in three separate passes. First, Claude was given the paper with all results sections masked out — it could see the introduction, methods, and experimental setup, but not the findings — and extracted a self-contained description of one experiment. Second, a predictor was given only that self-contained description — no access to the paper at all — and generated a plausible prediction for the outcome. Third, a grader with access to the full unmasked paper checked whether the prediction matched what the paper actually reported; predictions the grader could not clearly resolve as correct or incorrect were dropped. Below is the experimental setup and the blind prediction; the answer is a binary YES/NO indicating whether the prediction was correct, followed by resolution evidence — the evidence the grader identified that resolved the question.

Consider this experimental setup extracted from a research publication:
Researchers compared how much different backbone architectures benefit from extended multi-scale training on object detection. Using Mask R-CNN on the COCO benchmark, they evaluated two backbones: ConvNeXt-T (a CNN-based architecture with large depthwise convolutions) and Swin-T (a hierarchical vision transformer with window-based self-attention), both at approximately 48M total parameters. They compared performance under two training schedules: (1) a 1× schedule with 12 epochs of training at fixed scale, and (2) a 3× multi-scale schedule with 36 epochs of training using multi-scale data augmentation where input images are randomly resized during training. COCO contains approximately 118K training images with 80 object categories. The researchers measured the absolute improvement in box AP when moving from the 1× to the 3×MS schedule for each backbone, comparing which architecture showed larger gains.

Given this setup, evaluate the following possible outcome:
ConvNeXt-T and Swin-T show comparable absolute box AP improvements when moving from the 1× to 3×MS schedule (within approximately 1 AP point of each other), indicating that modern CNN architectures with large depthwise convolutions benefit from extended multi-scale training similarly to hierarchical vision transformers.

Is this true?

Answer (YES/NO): NO